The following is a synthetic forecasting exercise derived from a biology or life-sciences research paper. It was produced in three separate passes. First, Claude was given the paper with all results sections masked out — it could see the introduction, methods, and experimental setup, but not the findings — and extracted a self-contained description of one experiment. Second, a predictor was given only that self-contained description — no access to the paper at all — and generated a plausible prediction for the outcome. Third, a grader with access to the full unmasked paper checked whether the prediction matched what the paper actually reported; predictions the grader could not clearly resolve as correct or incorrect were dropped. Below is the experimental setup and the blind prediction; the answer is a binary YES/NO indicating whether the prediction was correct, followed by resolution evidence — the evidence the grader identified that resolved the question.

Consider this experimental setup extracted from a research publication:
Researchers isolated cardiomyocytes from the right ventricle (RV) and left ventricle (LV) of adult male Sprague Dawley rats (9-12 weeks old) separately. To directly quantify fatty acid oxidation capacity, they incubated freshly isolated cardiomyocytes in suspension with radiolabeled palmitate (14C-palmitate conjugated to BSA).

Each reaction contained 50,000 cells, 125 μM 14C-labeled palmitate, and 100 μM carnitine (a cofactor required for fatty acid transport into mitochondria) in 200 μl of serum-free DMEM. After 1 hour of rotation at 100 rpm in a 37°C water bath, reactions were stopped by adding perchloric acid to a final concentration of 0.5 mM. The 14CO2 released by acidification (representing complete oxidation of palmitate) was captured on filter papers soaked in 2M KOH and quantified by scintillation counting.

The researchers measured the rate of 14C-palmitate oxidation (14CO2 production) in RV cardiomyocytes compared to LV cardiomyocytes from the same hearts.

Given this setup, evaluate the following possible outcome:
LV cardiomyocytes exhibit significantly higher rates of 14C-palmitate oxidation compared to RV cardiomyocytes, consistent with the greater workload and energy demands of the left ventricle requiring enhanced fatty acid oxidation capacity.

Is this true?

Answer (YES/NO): NO